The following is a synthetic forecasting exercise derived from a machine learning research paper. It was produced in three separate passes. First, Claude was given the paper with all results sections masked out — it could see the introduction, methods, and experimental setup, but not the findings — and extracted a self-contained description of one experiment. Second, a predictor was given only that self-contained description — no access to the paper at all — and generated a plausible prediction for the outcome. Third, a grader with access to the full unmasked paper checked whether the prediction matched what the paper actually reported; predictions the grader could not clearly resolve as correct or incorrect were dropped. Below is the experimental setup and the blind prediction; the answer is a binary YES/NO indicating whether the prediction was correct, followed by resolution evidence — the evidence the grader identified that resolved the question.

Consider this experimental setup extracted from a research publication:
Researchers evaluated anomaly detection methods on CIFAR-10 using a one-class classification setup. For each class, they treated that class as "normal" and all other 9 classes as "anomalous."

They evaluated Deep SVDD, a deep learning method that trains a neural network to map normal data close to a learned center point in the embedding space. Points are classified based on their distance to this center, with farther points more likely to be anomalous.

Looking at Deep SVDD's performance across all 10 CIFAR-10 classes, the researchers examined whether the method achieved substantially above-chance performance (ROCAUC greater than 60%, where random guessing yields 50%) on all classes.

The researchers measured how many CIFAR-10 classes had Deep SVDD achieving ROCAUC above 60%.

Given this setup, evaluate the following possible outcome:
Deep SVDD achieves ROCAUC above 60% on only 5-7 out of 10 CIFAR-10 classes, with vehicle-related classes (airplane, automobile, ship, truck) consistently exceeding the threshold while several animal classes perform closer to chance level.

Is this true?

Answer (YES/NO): NO